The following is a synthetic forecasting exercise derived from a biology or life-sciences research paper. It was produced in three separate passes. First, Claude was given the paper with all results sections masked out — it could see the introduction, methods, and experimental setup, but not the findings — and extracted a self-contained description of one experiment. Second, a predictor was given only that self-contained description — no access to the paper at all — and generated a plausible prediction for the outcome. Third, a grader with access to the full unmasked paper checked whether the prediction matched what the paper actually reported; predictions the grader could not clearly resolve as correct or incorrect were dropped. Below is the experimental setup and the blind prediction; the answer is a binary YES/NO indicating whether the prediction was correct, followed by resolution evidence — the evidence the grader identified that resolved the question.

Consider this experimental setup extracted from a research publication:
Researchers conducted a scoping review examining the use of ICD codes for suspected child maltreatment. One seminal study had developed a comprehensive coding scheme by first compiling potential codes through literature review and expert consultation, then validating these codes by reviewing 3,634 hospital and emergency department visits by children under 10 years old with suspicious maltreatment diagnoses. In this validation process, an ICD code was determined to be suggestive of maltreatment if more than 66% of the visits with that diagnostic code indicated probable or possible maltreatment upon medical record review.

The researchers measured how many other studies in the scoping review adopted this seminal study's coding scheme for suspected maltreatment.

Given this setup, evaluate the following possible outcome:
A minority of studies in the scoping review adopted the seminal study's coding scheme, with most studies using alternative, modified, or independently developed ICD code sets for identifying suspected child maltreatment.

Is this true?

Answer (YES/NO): YES